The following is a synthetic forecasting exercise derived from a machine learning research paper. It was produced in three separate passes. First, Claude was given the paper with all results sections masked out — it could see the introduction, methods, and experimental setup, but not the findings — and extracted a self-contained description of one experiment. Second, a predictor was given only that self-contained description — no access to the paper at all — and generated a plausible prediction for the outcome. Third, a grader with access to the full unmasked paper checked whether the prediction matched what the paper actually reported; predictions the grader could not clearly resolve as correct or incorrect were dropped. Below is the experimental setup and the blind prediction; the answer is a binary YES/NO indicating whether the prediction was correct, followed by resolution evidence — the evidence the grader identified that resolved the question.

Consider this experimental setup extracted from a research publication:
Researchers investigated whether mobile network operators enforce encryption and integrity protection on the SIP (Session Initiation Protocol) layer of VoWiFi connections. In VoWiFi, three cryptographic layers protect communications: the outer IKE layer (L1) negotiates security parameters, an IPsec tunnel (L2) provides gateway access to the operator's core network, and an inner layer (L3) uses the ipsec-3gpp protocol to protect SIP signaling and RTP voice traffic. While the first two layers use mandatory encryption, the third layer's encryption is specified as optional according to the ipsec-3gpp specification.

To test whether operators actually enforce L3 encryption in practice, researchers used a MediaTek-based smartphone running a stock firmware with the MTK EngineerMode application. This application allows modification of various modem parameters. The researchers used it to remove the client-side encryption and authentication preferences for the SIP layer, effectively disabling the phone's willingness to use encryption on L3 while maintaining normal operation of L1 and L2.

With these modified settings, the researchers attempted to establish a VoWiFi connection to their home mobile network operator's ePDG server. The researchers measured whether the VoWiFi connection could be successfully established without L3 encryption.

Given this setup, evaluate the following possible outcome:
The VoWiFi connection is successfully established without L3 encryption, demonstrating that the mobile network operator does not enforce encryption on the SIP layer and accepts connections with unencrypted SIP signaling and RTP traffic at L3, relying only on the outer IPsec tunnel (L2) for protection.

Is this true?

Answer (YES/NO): YES